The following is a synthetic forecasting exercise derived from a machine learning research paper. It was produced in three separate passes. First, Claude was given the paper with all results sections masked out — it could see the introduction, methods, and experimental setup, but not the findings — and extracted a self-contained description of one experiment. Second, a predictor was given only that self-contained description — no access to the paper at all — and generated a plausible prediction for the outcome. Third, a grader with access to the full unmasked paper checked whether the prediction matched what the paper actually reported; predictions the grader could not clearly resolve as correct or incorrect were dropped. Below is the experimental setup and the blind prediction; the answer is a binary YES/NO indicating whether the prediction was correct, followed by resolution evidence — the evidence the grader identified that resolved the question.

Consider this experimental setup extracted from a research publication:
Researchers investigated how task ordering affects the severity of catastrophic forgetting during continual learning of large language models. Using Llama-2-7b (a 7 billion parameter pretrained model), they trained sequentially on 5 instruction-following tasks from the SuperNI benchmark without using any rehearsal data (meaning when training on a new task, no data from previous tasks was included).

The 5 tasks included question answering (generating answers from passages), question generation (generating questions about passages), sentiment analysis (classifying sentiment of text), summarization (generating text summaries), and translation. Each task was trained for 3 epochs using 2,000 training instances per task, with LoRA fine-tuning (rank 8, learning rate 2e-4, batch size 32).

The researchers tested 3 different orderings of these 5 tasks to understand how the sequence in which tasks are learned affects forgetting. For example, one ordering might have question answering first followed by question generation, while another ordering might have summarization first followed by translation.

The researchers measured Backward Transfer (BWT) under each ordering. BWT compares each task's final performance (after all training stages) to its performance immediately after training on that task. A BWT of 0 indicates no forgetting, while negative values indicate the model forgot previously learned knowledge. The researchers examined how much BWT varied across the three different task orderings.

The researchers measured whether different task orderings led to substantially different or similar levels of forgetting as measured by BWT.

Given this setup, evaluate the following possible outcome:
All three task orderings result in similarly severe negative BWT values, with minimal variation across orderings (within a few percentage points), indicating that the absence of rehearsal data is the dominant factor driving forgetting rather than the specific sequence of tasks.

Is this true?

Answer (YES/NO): NO